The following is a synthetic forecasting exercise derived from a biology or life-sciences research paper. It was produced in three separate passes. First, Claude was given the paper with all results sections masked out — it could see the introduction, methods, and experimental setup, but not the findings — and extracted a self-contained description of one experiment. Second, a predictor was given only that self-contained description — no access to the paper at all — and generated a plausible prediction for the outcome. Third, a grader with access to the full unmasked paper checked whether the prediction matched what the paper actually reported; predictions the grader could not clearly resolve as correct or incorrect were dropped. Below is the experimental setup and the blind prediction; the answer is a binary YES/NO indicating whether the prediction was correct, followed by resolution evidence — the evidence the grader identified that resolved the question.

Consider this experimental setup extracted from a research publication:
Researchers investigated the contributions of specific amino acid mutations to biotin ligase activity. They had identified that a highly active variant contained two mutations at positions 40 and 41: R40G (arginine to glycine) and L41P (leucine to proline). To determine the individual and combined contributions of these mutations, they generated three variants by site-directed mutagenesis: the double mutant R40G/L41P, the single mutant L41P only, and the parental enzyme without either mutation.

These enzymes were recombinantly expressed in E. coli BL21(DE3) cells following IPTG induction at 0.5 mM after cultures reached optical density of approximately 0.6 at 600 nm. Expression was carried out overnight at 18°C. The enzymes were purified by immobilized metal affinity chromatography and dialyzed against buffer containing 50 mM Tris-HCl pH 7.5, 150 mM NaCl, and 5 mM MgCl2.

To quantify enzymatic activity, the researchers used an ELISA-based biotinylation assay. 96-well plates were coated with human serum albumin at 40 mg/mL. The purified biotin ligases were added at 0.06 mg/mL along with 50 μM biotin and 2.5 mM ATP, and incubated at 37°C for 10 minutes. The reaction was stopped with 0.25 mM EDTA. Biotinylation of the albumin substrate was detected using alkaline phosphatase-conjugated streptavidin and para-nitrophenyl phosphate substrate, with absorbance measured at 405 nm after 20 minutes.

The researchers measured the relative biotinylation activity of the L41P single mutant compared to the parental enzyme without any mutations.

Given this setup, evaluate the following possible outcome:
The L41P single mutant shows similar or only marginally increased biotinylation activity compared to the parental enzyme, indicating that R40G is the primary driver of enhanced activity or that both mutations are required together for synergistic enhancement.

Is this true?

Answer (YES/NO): NO